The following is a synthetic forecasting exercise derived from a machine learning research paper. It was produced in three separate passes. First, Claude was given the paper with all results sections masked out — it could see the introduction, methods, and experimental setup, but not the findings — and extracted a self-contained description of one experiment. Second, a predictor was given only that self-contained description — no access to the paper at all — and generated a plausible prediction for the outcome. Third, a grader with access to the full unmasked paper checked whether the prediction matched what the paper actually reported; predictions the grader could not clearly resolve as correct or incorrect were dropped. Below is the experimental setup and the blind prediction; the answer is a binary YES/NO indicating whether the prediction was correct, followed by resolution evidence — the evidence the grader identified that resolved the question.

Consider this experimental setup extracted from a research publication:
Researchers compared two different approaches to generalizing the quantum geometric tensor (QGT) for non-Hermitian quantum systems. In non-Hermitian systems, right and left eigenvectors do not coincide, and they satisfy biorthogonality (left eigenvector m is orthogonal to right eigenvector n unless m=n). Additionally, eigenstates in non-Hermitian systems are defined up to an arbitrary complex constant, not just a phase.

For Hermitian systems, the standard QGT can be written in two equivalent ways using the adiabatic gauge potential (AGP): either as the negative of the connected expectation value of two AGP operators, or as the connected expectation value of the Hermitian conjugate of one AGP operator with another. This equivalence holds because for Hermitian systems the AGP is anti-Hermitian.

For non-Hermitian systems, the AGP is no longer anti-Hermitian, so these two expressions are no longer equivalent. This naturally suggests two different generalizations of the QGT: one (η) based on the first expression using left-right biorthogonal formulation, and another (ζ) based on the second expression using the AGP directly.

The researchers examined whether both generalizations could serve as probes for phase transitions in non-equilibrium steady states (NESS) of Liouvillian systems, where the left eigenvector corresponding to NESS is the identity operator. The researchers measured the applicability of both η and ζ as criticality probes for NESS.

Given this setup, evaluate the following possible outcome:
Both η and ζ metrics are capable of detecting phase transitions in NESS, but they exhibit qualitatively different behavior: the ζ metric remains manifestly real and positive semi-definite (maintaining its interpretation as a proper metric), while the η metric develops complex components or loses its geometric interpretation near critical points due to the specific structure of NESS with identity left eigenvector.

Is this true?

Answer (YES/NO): NO